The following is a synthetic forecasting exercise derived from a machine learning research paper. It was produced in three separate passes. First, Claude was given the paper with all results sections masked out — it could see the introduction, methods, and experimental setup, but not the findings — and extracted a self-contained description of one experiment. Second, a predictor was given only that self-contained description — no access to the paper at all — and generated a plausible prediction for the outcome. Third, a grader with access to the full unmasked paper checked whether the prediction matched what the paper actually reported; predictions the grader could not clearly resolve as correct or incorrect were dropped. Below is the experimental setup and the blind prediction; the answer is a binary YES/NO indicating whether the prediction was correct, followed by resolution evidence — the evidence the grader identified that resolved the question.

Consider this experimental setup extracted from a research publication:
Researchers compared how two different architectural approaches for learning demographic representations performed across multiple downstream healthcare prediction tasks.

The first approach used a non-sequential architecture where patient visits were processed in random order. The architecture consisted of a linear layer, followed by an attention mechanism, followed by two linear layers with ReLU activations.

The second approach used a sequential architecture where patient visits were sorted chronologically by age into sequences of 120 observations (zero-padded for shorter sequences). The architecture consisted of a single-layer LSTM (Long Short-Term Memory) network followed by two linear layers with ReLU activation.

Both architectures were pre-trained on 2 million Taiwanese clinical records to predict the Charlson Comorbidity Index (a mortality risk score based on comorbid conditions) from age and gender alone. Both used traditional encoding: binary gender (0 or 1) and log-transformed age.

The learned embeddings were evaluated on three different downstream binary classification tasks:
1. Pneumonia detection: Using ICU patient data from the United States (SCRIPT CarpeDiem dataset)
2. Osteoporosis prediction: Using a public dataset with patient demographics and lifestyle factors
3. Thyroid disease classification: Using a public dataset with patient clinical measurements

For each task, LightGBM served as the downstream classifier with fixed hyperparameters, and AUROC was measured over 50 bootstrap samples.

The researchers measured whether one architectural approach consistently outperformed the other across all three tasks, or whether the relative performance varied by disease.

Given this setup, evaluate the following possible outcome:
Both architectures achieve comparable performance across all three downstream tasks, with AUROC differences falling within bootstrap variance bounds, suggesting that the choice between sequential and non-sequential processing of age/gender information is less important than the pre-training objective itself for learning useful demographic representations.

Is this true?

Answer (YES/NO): NO